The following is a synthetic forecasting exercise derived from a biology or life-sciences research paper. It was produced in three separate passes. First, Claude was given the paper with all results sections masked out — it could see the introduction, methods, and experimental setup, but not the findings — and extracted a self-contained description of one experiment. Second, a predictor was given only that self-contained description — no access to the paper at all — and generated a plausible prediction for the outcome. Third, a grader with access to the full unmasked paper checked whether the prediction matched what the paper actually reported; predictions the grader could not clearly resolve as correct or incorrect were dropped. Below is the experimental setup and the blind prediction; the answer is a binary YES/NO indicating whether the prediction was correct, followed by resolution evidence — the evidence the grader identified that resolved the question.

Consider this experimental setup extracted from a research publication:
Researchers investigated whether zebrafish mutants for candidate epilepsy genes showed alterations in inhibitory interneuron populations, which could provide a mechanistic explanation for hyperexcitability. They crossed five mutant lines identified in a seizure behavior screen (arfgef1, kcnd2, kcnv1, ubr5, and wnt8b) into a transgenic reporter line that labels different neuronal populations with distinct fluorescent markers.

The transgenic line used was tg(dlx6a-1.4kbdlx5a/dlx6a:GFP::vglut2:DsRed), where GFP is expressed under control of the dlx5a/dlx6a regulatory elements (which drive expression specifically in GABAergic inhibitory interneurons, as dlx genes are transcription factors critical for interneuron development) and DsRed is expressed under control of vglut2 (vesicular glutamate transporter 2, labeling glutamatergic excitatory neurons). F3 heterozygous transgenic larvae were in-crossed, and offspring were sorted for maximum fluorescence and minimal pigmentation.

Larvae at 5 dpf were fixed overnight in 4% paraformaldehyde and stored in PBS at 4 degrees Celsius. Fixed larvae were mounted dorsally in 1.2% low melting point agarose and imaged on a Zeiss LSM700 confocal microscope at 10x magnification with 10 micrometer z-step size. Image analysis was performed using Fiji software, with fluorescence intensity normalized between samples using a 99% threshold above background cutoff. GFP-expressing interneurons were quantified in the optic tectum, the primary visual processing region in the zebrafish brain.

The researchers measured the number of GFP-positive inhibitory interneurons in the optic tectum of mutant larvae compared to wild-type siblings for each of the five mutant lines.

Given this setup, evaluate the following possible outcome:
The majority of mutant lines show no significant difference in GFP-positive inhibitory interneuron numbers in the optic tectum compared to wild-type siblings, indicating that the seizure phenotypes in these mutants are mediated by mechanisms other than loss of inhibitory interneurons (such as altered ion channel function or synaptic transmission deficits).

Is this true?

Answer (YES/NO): NO